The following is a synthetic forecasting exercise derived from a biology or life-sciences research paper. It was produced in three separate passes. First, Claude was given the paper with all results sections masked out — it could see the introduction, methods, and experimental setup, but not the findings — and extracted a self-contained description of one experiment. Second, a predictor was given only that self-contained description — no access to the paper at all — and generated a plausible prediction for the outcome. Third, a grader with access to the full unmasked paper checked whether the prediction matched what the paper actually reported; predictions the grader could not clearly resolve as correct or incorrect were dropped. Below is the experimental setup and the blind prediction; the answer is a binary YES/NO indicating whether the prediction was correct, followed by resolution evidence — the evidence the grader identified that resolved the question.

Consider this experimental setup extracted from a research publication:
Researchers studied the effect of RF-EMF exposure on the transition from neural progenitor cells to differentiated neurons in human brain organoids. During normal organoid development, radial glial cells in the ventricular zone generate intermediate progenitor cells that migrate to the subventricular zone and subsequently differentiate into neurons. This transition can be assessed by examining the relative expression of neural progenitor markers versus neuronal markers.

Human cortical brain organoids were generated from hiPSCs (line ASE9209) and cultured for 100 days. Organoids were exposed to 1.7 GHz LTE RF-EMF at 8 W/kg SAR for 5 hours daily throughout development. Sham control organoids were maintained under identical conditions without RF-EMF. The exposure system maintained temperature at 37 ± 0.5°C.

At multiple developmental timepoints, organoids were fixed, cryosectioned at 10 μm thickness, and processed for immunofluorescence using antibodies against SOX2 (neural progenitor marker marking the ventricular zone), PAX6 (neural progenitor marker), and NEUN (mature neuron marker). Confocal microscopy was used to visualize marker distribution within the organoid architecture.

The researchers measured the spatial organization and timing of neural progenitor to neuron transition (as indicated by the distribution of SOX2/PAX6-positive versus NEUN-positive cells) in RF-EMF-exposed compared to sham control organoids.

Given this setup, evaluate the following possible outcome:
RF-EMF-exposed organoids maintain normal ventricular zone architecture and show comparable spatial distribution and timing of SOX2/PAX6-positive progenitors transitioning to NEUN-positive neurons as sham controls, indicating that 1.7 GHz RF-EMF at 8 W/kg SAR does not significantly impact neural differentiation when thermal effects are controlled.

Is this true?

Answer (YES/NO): YES